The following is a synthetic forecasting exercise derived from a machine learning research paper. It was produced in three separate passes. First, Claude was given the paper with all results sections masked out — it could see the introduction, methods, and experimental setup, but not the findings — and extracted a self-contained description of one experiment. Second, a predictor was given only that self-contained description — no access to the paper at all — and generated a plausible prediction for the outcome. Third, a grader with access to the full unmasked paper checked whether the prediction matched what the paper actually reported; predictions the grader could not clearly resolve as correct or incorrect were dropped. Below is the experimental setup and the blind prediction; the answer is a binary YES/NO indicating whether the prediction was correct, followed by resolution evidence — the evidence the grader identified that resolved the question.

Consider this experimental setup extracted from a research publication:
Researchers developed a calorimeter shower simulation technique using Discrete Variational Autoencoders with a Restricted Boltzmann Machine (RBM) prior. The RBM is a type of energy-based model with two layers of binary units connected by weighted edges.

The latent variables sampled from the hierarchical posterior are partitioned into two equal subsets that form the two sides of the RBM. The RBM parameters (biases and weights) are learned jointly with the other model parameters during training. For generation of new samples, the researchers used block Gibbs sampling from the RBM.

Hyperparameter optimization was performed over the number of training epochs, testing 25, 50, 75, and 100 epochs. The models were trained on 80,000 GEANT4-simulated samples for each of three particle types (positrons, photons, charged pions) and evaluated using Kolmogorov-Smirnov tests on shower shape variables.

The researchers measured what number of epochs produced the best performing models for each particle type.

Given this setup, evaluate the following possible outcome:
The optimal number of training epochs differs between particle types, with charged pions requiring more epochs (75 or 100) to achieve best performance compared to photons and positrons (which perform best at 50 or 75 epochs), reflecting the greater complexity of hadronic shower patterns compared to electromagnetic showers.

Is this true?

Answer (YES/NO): NO